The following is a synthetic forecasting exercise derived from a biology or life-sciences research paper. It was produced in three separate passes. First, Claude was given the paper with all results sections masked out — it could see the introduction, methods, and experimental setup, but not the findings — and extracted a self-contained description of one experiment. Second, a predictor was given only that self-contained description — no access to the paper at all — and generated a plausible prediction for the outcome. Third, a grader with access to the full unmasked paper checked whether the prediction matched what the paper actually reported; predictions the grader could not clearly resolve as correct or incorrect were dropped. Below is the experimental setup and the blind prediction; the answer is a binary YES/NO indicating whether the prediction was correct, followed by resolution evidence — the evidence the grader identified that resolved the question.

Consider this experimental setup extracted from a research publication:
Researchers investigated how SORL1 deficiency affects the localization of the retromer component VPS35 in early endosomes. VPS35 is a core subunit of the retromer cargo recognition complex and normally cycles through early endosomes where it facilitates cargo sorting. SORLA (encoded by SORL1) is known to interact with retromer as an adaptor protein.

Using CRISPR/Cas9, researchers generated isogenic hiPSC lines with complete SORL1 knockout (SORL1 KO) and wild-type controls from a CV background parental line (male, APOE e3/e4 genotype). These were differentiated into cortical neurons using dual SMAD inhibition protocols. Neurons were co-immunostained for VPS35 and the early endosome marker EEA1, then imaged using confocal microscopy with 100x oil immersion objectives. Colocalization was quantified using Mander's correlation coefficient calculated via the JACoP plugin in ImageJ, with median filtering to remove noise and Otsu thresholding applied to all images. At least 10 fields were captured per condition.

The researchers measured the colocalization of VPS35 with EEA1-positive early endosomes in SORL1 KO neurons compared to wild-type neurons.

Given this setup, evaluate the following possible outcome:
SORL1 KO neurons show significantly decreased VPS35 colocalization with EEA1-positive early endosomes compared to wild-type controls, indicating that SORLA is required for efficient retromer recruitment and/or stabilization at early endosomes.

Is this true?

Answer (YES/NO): NO